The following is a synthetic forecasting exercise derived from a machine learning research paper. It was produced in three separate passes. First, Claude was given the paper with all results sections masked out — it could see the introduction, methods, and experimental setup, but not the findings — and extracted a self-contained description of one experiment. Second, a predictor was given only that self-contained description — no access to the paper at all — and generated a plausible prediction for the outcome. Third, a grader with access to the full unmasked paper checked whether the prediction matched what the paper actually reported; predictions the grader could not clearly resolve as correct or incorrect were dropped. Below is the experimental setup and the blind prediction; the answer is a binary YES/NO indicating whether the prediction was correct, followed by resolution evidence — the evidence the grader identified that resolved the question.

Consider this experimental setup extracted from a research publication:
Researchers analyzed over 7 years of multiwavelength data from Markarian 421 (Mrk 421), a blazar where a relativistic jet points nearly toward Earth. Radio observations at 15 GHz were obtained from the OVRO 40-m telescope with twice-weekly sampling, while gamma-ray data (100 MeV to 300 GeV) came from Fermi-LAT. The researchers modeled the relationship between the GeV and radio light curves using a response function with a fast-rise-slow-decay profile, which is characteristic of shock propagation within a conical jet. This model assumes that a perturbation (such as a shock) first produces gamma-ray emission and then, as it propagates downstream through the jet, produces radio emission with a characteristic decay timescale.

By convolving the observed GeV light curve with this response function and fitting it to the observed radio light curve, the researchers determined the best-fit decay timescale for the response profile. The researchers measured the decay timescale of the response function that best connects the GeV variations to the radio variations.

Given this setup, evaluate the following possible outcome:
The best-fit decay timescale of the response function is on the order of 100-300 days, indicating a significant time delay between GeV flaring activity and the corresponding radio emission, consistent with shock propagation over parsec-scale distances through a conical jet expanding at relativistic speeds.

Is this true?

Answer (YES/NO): NO